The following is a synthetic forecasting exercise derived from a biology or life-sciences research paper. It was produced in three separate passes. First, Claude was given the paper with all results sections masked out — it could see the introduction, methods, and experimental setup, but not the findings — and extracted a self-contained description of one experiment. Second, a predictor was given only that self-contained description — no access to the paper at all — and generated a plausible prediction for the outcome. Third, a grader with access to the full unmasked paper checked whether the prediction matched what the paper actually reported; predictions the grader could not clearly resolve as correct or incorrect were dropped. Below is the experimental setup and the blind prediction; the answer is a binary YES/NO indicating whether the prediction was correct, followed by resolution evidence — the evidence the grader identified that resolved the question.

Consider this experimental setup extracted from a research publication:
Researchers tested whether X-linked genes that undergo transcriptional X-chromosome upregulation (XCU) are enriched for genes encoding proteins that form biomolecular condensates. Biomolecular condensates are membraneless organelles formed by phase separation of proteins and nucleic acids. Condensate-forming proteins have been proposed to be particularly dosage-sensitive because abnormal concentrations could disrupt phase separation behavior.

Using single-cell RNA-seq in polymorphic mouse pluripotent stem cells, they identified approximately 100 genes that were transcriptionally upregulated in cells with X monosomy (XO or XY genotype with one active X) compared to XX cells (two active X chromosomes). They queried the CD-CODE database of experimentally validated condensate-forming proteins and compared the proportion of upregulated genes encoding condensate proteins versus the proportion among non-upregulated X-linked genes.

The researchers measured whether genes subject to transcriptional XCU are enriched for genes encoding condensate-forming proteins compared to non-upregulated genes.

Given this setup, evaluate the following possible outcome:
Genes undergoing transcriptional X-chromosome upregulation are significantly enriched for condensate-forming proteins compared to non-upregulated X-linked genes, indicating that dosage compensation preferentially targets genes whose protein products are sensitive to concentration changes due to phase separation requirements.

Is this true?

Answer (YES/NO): NO